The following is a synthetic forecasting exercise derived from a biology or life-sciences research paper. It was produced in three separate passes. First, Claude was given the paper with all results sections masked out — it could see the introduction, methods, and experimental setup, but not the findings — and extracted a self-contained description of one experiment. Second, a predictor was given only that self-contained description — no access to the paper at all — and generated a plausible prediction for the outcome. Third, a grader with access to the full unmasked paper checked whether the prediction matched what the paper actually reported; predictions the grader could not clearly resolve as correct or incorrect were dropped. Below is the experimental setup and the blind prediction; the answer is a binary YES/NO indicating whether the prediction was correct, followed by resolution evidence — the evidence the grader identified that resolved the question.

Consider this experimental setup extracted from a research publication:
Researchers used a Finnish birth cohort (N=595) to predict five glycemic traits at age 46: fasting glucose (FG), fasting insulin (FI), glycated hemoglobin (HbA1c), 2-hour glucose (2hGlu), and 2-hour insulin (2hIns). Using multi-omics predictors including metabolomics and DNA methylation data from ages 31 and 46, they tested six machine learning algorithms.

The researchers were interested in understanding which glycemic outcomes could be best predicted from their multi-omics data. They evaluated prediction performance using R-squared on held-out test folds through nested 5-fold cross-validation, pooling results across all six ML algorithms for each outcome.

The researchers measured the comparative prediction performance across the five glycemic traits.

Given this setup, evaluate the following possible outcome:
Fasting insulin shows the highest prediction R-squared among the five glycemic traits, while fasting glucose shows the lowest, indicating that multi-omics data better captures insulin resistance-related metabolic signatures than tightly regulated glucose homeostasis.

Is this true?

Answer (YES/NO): NO